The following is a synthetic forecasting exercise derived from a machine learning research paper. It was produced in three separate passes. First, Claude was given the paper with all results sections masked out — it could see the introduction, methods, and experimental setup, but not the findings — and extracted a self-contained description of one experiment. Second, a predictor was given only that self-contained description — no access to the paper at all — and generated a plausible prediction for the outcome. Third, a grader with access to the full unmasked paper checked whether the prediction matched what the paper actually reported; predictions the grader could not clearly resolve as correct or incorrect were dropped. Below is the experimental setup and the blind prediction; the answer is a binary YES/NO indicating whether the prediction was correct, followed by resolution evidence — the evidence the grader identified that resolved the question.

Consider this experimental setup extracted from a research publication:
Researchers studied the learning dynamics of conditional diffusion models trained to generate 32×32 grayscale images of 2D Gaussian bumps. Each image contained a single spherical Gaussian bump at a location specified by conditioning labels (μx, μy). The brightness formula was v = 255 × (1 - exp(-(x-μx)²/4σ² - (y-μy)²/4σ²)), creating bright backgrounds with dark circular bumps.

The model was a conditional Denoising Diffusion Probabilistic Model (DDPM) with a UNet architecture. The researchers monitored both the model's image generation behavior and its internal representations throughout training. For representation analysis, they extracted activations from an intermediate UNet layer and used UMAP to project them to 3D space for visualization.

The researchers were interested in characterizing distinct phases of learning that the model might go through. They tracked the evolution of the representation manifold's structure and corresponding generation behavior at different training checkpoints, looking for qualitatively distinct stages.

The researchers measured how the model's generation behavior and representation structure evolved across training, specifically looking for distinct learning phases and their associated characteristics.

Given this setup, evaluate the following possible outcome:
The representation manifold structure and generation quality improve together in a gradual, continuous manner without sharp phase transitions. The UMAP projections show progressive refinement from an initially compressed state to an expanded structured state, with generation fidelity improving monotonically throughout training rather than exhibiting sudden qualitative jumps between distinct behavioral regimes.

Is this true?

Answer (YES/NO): NO